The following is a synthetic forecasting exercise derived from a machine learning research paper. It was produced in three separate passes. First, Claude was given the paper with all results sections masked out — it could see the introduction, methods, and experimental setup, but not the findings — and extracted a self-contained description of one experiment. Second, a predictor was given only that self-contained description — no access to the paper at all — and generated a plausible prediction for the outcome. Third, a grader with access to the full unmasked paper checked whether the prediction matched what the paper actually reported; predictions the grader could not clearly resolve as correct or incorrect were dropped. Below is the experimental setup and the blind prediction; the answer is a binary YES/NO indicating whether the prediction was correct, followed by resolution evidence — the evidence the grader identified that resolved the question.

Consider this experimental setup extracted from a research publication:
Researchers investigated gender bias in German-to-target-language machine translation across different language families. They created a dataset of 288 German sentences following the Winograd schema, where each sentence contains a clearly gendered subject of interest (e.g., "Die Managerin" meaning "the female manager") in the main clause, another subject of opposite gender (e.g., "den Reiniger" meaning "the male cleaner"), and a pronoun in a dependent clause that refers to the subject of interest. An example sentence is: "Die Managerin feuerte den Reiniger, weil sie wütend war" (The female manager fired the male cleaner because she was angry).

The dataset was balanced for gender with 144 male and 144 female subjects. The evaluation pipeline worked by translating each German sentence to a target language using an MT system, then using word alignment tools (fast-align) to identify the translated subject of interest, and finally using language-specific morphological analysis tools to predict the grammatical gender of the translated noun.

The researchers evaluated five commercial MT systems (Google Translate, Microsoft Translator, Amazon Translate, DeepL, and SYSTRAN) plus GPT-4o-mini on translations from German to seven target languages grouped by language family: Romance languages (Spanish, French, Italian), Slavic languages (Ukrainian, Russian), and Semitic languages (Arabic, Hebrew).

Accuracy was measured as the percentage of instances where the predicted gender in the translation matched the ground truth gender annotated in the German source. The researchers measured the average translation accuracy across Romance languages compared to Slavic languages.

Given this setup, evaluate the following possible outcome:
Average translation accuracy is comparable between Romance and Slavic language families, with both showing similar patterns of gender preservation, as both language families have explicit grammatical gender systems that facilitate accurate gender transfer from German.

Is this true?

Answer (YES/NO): NO